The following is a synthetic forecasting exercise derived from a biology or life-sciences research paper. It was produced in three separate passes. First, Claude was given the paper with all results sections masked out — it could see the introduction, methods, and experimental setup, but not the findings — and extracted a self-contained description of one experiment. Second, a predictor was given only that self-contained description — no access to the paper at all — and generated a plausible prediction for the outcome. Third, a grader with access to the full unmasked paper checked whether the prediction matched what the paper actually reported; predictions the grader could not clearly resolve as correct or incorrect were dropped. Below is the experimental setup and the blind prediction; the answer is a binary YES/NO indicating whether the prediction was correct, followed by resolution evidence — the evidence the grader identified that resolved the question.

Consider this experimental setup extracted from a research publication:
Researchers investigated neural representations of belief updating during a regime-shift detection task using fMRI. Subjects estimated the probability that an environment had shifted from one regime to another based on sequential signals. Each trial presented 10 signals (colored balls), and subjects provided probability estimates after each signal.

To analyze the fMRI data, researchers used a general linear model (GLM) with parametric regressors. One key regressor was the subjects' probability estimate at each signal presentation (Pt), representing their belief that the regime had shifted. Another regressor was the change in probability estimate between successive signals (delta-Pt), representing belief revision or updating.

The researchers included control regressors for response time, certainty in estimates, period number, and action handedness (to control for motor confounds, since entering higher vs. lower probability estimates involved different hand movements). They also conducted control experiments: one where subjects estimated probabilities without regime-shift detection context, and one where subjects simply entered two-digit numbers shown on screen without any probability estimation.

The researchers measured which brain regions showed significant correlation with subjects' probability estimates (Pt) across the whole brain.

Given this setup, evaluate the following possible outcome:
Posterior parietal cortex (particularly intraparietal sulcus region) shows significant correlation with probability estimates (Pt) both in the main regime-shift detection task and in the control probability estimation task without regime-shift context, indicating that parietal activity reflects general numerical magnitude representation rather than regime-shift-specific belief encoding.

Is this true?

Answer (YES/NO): NO